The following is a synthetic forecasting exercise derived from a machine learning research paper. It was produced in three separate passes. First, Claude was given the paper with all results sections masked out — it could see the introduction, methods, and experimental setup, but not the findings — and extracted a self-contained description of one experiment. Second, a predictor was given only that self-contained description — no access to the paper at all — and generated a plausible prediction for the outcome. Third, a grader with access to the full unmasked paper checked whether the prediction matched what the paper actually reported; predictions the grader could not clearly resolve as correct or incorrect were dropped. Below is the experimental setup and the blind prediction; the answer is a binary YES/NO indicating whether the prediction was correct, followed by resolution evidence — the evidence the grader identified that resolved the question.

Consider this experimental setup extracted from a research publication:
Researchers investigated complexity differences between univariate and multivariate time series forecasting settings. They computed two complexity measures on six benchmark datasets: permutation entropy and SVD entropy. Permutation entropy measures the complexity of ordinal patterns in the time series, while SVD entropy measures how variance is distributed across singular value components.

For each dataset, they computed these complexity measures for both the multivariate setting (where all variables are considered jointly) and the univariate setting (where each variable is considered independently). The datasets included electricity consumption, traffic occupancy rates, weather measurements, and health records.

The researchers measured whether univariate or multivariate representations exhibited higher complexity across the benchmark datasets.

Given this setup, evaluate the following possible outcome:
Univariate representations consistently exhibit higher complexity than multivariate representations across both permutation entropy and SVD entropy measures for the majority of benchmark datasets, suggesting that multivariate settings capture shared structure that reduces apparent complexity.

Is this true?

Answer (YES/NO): NO